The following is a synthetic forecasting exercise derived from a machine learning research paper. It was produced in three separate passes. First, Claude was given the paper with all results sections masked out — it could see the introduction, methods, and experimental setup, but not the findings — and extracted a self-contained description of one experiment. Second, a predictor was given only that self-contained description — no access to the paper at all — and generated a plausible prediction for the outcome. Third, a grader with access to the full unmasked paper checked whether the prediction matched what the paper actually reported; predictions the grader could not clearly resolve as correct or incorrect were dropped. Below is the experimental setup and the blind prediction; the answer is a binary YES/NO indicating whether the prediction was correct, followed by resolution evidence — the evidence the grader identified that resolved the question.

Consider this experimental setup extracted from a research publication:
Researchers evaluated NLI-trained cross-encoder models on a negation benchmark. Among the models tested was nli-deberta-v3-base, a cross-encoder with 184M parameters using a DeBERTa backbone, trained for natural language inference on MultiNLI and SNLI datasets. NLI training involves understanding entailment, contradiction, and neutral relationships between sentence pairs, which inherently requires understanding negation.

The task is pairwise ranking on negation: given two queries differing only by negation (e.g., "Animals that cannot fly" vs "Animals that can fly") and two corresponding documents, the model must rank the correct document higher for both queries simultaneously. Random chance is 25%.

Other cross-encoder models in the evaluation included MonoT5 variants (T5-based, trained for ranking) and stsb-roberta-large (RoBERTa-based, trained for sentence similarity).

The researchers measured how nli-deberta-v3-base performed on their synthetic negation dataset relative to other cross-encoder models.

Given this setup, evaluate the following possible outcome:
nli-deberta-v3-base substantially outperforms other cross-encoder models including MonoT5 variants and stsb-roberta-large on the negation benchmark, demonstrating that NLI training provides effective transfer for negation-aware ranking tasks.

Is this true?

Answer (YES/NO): NO